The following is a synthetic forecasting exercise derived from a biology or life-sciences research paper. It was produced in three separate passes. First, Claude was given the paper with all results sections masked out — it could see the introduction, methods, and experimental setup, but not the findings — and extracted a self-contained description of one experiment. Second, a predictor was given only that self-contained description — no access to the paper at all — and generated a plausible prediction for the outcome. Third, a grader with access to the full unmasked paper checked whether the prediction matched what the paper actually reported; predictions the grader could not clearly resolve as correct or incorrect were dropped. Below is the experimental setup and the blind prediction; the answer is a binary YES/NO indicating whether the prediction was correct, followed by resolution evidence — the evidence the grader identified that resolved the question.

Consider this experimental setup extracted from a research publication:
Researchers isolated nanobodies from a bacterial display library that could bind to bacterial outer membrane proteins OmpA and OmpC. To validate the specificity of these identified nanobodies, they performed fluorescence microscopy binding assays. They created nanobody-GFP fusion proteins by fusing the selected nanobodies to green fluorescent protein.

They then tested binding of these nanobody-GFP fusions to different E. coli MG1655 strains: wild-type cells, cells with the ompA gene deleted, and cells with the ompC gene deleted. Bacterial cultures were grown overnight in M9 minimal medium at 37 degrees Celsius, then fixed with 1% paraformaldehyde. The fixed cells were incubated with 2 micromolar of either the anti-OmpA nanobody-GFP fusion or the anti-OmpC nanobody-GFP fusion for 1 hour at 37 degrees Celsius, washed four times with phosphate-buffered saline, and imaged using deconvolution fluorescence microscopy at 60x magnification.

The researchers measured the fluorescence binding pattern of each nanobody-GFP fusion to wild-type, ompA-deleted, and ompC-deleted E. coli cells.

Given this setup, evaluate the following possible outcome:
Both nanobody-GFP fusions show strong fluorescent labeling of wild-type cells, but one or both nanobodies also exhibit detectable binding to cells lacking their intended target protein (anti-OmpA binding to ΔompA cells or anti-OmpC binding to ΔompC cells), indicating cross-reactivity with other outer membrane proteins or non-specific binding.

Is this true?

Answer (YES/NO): NO